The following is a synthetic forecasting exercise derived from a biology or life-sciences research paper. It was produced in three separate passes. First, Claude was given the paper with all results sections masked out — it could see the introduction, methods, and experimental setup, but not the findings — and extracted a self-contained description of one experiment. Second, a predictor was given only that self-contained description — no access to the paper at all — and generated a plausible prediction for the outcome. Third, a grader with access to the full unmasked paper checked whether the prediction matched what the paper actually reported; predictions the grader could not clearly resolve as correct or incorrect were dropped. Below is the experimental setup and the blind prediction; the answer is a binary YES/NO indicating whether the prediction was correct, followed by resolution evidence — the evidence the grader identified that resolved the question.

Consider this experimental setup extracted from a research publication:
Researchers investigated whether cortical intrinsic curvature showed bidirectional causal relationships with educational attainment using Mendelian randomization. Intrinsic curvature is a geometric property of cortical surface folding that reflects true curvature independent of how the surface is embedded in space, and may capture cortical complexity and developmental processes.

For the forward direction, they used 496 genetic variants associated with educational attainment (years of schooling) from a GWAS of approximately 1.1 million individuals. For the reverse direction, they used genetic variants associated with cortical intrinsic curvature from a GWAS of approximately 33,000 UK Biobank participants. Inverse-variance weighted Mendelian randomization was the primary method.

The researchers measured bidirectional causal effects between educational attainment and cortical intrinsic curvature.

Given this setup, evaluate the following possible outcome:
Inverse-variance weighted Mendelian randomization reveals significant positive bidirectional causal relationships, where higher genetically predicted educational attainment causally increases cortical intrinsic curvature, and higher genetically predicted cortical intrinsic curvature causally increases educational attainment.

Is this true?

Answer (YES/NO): YES